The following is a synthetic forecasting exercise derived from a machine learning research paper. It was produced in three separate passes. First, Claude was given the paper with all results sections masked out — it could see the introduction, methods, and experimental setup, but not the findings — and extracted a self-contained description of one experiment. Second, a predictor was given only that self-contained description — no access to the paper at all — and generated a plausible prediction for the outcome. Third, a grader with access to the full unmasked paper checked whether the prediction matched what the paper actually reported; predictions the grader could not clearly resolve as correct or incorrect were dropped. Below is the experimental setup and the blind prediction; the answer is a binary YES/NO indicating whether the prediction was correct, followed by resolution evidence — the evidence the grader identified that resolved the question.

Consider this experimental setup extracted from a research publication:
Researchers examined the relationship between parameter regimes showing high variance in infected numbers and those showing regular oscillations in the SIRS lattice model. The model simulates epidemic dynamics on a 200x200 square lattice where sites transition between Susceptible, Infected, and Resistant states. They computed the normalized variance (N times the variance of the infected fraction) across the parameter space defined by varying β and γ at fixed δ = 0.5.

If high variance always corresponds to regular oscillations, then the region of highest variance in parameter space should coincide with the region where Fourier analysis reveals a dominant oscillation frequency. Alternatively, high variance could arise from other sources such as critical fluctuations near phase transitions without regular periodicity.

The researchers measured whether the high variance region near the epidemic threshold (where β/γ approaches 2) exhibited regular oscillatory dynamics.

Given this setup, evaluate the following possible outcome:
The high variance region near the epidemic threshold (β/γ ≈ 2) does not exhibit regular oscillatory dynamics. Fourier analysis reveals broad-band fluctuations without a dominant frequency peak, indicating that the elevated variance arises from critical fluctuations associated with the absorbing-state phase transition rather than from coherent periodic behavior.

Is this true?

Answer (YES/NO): YES